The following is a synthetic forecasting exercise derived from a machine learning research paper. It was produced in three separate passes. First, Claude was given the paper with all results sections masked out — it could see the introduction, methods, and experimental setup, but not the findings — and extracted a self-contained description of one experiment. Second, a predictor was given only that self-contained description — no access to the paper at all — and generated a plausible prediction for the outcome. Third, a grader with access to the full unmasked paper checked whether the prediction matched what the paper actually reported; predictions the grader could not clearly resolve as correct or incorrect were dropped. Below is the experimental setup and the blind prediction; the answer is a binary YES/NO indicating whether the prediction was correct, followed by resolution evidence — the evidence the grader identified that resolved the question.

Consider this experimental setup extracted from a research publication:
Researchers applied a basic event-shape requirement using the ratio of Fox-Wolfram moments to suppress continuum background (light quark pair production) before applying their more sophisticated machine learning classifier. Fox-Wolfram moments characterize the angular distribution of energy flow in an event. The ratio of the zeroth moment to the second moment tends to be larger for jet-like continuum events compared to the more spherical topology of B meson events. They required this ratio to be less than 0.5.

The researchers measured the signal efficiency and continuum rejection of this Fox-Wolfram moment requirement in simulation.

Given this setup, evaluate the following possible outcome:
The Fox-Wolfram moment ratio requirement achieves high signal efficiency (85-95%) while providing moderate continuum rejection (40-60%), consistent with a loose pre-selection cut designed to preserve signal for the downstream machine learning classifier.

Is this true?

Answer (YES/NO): NO